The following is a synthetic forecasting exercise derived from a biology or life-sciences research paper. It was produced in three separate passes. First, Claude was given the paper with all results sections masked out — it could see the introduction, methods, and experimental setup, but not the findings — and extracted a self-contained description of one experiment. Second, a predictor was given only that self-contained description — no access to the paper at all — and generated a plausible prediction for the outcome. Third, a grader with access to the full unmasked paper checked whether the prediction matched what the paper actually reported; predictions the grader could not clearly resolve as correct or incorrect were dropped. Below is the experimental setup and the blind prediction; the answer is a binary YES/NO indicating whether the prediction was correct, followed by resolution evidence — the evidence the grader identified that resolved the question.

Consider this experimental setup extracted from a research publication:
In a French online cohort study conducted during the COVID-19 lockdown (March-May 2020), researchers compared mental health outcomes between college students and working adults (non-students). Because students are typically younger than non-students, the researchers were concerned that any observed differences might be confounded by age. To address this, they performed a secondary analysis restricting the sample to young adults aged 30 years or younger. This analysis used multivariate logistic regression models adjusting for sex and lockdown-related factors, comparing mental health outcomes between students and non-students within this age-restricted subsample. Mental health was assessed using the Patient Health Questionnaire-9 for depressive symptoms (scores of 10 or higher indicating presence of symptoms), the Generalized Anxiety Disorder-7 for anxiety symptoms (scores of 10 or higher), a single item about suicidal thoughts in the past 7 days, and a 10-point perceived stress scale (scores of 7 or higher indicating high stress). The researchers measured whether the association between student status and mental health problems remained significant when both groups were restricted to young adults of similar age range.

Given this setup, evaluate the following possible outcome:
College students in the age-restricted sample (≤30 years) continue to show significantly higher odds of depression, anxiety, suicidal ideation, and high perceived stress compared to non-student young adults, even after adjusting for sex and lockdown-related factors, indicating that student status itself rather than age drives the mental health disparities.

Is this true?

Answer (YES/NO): NO